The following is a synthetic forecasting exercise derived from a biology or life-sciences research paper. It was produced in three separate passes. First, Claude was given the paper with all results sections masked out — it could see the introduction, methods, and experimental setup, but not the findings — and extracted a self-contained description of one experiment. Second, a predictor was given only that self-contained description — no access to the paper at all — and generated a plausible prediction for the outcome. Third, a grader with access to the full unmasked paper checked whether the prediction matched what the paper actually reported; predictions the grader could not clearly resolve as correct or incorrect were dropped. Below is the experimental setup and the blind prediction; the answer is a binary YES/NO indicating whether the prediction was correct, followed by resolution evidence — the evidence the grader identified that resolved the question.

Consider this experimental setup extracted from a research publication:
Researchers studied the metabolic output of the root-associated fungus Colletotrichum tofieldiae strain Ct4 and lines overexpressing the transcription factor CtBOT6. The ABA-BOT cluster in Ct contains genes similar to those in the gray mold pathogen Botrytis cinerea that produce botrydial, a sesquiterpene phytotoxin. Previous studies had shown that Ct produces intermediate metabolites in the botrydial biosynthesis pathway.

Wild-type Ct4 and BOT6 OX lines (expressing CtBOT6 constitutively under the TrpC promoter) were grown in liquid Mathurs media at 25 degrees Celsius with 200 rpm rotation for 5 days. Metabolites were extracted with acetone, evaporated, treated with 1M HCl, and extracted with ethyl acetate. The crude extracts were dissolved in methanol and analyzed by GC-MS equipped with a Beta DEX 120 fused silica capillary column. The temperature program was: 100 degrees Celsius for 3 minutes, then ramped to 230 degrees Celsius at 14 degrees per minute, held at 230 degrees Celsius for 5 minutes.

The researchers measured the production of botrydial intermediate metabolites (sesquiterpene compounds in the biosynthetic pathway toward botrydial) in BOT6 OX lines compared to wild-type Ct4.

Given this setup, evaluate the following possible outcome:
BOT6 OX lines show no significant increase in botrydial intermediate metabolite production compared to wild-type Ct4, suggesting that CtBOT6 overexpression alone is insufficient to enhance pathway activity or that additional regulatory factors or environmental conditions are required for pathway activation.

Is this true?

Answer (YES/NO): NO